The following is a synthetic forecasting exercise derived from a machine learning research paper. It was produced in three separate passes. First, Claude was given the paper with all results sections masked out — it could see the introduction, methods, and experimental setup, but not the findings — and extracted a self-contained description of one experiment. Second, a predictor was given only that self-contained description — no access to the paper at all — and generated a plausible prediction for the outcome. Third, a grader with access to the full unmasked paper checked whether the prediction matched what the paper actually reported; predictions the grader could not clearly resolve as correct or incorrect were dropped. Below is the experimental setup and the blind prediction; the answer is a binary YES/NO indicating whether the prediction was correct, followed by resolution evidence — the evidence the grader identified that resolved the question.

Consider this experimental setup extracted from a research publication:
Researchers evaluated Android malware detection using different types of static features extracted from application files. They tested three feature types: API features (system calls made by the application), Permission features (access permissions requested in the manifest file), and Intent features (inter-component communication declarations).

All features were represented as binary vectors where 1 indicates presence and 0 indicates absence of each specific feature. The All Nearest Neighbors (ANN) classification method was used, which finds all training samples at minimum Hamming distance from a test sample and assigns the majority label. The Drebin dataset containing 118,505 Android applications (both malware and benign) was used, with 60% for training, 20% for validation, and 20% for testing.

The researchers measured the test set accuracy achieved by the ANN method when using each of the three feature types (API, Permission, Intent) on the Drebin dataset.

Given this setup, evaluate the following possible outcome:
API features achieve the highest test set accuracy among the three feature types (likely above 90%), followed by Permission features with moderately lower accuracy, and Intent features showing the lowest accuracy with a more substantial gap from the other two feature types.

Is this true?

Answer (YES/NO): YES